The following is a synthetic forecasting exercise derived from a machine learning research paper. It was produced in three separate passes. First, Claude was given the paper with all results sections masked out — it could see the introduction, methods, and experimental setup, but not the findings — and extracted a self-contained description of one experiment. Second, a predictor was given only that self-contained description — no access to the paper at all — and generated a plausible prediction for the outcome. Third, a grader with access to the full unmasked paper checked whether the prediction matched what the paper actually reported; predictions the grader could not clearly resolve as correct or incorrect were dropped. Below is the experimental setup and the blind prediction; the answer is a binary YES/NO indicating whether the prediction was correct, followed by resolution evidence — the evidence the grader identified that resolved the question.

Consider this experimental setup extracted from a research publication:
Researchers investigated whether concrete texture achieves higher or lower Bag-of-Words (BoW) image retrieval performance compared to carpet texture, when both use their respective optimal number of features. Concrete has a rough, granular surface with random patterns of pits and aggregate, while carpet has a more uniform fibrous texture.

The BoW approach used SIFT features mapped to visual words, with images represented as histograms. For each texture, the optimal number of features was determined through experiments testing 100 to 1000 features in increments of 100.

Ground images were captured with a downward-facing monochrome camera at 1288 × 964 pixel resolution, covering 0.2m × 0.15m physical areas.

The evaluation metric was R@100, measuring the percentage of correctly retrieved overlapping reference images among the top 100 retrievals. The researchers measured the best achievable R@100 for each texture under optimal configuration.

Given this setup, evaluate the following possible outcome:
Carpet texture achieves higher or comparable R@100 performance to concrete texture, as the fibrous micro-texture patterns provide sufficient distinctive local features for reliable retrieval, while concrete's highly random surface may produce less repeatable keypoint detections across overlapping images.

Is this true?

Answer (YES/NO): YES